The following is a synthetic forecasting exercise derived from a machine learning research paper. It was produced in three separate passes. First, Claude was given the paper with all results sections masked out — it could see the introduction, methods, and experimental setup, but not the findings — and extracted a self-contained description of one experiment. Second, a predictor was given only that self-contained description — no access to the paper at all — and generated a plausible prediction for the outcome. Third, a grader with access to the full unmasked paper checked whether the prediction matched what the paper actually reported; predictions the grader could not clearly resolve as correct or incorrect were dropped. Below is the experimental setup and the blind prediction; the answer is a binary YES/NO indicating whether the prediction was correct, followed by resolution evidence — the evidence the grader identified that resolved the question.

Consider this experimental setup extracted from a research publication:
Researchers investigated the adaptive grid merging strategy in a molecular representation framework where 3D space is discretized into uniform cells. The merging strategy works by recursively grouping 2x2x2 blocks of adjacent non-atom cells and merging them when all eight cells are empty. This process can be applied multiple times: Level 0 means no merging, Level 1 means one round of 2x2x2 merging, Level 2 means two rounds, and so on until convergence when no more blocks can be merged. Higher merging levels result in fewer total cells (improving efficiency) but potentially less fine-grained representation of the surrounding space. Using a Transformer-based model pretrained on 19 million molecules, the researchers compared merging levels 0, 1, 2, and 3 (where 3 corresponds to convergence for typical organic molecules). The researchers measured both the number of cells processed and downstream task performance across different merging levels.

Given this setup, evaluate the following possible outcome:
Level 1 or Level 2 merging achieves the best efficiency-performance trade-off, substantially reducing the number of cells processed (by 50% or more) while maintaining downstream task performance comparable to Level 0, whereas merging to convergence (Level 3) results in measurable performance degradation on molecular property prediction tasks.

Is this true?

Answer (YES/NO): NO